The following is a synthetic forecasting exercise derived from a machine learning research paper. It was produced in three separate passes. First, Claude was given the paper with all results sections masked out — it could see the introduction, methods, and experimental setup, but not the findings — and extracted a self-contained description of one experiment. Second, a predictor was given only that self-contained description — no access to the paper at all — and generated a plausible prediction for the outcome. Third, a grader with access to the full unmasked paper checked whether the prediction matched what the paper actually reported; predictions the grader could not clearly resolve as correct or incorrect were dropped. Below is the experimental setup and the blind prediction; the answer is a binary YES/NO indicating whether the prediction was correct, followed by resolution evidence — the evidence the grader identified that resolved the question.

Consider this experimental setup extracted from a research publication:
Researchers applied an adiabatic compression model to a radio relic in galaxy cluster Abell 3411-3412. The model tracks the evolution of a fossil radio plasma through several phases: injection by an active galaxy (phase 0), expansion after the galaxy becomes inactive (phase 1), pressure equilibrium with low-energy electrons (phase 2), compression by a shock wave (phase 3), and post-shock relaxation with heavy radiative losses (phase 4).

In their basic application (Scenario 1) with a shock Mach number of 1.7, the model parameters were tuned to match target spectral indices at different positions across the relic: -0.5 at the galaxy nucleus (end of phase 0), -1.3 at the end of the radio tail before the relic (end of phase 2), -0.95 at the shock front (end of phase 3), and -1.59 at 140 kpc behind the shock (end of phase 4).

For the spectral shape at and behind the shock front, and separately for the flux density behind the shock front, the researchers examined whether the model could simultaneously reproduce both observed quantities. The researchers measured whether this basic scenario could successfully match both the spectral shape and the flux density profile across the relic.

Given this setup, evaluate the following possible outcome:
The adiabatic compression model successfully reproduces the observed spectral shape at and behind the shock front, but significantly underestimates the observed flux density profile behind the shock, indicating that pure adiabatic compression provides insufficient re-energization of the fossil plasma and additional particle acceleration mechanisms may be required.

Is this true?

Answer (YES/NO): NO